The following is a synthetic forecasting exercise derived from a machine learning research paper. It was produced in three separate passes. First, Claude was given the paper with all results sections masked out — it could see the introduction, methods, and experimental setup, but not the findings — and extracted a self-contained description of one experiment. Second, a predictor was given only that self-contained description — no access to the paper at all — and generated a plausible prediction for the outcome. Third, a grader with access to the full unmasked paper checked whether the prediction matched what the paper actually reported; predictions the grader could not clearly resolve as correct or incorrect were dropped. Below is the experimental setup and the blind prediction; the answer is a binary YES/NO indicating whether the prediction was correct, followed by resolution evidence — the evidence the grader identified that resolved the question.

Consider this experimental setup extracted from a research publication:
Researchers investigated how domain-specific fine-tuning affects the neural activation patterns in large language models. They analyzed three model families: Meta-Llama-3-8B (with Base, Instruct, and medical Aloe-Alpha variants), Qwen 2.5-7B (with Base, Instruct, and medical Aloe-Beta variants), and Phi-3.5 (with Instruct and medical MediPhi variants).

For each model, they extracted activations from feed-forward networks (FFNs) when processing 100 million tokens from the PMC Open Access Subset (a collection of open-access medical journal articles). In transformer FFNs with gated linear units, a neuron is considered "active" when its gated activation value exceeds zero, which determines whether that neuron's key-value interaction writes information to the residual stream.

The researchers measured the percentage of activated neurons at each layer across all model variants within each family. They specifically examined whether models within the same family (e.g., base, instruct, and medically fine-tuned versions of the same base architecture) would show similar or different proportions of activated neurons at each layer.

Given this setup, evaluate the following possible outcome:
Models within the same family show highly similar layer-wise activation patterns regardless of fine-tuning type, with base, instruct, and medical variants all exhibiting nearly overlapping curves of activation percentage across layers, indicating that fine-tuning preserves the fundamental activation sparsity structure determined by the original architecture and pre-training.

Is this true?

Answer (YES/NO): YES